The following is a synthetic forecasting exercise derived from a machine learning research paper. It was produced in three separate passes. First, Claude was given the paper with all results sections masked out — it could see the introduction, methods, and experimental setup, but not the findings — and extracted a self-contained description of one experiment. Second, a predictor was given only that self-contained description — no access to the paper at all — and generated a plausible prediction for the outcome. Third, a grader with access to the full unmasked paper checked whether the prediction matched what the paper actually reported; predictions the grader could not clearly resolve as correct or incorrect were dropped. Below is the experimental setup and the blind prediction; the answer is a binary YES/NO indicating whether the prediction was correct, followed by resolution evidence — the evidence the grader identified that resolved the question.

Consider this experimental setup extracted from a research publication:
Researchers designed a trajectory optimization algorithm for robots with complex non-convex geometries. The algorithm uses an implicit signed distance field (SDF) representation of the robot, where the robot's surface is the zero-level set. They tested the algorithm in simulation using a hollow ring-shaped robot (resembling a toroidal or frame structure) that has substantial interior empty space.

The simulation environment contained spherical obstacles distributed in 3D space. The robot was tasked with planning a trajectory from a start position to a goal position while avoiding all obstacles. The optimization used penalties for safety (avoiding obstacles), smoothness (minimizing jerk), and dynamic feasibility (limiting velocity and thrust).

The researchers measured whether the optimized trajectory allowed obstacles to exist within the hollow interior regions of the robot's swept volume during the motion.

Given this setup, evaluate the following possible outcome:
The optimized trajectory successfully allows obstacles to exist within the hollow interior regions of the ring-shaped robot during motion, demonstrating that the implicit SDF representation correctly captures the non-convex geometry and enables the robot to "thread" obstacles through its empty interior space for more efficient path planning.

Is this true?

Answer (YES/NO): YES